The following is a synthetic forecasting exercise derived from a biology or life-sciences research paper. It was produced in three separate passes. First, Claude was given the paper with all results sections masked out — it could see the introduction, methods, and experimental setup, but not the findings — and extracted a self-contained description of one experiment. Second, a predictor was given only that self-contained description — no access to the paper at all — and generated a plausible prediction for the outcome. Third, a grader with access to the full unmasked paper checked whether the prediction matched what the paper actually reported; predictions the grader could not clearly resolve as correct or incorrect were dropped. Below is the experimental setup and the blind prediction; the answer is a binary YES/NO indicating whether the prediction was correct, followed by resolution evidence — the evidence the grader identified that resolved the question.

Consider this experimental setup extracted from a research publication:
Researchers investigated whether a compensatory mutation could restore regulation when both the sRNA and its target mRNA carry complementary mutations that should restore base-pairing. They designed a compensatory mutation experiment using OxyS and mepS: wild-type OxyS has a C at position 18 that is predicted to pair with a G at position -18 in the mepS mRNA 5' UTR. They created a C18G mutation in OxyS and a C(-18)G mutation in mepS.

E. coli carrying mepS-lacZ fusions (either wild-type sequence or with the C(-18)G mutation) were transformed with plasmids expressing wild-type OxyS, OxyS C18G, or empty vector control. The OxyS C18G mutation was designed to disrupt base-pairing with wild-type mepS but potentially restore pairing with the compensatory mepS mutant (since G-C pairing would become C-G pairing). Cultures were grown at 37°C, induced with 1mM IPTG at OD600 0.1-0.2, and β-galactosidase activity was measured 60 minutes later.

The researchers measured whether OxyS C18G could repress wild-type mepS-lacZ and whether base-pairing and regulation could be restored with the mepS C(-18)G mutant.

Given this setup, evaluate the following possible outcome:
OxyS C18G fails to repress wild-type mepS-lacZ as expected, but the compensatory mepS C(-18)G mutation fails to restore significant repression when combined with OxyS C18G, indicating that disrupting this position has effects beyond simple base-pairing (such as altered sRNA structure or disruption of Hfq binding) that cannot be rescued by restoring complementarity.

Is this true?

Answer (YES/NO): NO